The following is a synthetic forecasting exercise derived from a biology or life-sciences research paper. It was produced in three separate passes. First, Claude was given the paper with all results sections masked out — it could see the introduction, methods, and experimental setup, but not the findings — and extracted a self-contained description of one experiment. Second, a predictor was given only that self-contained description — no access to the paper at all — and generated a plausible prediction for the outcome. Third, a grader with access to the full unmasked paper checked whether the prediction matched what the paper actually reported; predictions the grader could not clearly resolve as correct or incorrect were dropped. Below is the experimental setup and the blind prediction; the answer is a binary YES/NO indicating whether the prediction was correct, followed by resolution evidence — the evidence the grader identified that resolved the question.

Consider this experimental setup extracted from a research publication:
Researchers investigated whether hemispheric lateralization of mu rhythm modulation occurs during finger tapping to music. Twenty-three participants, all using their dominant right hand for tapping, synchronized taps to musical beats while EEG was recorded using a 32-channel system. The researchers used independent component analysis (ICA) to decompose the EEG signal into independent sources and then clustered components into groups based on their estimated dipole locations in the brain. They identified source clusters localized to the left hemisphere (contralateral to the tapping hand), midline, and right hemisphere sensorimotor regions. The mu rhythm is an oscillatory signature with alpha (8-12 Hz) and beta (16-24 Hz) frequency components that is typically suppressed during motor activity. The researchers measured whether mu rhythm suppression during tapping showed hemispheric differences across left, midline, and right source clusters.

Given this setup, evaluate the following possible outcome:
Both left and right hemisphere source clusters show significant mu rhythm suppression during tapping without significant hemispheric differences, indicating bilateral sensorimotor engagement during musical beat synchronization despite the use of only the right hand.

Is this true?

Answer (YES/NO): NO